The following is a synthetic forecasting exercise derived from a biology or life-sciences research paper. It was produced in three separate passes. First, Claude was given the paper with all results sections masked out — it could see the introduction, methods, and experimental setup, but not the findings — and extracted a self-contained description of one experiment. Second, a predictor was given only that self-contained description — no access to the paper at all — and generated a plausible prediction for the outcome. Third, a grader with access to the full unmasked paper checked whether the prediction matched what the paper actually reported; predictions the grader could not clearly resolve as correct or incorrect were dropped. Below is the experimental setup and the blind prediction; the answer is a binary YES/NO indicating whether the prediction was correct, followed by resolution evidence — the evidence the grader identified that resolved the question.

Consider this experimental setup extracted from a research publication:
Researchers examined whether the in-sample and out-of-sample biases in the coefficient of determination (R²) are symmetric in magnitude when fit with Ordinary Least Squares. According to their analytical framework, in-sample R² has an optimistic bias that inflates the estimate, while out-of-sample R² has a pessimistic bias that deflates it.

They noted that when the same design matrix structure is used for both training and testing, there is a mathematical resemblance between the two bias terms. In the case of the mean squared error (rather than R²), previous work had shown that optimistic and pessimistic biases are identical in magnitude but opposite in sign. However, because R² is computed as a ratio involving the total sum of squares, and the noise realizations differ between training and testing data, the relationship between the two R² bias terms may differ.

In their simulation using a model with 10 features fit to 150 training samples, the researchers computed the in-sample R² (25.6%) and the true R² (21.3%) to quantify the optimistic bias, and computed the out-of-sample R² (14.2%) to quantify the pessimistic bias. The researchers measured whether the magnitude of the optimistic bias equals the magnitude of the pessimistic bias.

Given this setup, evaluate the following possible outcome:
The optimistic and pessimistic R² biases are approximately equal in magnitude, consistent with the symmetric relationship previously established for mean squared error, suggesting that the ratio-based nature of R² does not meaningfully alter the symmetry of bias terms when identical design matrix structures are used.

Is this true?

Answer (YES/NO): NO